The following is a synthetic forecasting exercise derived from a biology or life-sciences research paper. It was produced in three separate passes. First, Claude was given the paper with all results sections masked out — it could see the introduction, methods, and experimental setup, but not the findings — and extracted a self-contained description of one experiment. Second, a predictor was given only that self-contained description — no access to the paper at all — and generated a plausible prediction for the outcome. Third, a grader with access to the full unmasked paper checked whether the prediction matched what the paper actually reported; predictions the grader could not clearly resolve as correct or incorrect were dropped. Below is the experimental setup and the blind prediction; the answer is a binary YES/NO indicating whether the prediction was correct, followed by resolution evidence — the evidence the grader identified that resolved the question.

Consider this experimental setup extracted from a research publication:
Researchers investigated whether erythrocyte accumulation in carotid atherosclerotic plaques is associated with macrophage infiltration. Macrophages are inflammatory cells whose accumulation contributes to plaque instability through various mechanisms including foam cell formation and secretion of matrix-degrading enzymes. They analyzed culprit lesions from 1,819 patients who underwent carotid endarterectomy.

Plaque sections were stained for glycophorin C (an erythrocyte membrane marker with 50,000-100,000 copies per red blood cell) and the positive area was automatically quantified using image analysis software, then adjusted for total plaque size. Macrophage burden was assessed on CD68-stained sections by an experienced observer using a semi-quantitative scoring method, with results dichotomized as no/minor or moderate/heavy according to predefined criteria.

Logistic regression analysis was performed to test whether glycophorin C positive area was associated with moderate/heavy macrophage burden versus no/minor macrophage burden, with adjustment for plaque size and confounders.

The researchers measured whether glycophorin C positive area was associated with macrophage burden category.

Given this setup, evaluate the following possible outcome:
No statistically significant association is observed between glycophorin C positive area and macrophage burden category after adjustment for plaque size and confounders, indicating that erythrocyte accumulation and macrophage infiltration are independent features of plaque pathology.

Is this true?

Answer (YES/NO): NO